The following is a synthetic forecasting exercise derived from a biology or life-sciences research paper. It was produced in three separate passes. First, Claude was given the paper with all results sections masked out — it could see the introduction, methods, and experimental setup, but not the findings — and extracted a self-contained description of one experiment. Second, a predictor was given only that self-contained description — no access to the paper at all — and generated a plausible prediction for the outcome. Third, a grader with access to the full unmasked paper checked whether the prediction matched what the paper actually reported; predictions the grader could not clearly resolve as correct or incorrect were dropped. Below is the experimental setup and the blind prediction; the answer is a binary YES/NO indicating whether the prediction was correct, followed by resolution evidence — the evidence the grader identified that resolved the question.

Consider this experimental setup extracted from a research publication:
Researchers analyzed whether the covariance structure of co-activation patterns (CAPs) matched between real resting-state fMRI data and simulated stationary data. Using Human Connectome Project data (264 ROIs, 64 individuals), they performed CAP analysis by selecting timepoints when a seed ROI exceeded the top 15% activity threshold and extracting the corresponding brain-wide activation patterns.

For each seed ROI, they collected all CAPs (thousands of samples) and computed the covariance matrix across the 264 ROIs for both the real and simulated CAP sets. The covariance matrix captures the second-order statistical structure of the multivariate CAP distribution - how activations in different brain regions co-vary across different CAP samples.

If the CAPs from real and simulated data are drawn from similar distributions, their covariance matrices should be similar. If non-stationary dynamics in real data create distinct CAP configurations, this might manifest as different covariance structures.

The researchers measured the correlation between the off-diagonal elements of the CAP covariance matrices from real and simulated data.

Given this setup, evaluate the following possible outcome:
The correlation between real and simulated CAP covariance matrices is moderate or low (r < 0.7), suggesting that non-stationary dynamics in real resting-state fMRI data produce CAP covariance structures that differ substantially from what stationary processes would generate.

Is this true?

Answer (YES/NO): NO